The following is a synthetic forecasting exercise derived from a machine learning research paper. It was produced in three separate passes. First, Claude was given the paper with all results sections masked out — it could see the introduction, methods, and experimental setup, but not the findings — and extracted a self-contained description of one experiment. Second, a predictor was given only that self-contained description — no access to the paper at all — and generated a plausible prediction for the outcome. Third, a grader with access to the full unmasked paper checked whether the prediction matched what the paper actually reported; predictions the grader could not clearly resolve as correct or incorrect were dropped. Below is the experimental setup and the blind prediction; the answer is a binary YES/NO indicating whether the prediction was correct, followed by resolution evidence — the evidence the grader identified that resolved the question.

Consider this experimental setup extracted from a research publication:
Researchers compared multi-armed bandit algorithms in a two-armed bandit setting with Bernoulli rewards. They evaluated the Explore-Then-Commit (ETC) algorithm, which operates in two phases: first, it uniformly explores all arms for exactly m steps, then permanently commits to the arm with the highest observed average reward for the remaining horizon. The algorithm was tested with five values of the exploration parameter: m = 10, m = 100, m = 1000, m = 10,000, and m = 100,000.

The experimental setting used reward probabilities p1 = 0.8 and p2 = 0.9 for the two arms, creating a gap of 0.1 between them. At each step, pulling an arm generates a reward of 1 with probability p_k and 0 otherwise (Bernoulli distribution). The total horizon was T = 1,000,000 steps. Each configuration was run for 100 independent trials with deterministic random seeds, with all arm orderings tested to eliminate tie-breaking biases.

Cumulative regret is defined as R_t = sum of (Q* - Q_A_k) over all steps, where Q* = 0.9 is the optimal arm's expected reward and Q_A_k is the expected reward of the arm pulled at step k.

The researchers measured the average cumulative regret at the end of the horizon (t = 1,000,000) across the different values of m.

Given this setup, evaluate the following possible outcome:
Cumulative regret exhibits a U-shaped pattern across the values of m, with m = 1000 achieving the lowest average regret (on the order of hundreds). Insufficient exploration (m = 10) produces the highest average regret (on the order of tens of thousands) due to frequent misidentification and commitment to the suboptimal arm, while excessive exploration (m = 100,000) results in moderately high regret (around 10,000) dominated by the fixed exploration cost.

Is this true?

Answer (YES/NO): NO